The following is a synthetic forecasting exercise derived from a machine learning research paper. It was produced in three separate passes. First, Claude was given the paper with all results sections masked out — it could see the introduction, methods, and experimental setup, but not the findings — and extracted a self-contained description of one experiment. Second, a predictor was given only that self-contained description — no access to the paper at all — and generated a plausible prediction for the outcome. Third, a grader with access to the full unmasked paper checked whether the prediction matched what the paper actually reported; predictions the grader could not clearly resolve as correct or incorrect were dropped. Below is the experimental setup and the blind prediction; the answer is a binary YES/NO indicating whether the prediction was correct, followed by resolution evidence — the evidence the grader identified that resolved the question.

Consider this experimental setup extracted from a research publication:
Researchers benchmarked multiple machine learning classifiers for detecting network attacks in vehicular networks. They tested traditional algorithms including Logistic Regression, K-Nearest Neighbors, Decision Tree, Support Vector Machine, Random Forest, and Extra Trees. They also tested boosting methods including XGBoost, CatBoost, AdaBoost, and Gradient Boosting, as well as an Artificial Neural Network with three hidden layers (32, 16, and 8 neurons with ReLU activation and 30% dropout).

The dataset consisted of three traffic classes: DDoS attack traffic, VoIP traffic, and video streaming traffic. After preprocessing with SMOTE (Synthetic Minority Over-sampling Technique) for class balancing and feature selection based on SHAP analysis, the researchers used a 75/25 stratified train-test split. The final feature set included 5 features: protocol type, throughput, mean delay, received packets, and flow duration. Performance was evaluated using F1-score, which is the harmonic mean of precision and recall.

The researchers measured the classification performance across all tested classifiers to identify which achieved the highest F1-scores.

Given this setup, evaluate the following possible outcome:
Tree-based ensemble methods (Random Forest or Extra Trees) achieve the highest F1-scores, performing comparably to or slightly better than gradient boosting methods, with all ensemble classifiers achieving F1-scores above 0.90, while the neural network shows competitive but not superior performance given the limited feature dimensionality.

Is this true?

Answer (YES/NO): NO